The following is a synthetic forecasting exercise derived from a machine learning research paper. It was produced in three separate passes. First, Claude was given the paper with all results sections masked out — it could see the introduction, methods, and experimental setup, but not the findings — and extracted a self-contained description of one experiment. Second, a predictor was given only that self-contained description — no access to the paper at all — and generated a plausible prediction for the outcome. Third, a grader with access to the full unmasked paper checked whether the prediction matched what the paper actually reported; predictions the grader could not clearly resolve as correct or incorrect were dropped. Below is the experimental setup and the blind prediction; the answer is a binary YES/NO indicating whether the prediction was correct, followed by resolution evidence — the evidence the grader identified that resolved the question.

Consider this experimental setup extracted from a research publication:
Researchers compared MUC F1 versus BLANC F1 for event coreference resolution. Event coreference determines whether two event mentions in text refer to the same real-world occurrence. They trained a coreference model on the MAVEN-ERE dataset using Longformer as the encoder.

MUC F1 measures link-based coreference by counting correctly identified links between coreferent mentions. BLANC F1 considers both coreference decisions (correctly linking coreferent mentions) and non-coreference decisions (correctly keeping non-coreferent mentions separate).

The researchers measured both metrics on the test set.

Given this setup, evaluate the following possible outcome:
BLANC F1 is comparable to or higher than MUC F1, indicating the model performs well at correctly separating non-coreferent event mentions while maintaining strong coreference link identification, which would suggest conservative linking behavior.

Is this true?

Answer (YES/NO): YES